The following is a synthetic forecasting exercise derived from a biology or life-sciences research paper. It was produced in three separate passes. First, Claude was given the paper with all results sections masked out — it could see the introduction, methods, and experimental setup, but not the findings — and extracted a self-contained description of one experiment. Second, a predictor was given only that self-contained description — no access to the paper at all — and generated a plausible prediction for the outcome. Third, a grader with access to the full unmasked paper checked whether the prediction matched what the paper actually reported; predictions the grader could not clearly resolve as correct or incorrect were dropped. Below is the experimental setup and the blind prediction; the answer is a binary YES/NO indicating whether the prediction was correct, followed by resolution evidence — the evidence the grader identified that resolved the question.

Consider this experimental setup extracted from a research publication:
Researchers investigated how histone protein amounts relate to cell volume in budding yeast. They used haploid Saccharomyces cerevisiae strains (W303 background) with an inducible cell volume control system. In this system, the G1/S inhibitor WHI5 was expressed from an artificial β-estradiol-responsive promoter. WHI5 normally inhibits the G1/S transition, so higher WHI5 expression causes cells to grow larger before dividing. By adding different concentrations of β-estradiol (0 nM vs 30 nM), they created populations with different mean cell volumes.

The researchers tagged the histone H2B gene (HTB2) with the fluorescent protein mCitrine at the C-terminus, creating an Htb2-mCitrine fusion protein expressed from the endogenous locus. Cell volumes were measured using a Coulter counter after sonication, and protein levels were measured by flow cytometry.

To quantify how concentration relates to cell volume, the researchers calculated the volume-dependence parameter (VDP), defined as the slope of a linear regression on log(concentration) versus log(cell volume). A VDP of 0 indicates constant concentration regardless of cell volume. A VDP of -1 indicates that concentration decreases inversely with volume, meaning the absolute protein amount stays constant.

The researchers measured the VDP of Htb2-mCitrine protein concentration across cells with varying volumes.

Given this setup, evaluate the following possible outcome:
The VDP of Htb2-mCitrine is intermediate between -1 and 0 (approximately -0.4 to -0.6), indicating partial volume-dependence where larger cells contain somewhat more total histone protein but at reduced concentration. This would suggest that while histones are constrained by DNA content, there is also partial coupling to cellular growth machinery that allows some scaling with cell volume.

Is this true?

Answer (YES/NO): NO